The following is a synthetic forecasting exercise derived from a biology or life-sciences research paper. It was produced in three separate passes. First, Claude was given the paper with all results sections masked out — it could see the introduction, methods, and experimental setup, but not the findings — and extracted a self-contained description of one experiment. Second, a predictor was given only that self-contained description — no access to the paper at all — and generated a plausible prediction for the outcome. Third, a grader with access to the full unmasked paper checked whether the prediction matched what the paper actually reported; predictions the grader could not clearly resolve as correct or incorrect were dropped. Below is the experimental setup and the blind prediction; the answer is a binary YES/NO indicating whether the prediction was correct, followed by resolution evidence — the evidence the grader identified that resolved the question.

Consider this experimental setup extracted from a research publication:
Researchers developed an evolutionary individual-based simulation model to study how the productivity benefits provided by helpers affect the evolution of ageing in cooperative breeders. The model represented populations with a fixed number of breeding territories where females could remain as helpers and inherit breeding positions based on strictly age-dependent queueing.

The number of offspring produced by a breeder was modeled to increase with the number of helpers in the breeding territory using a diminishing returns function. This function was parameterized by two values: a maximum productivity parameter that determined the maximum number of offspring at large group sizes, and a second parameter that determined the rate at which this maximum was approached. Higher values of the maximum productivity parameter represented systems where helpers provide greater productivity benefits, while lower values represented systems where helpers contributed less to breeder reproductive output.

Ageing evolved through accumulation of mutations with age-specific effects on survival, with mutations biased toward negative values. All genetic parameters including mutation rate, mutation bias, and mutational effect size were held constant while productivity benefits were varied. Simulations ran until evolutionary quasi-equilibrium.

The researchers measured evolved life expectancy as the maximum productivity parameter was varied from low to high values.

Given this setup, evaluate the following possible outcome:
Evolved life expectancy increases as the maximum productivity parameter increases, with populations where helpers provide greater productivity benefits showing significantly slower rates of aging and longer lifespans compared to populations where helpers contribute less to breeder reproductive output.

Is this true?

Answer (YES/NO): NO